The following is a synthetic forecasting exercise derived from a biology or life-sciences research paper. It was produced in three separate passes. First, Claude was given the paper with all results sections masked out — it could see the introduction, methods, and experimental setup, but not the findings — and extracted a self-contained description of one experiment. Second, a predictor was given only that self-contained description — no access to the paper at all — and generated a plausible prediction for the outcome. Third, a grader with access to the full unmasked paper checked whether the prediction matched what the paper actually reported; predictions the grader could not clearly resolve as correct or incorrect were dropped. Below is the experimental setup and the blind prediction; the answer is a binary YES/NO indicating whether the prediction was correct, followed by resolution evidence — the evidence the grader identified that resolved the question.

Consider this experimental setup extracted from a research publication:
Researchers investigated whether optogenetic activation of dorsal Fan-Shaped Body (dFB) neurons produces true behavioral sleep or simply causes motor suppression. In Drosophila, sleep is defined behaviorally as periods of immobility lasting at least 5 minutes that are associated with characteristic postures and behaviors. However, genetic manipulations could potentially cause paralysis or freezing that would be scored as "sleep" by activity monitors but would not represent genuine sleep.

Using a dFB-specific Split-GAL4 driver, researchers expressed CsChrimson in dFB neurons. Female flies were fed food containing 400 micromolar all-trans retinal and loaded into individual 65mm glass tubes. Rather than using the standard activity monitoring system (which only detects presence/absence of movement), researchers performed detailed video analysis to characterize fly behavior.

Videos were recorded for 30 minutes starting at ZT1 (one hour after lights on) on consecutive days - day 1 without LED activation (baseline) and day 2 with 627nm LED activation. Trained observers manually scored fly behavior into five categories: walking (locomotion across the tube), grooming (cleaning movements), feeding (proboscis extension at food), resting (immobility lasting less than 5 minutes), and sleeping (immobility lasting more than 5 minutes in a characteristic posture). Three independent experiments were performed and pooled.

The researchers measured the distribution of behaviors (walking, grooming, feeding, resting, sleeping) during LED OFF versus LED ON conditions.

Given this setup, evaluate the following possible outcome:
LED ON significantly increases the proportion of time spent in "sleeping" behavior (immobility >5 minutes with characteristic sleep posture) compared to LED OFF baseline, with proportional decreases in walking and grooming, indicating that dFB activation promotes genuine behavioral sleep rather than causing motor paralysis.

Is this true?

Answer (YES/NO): YES